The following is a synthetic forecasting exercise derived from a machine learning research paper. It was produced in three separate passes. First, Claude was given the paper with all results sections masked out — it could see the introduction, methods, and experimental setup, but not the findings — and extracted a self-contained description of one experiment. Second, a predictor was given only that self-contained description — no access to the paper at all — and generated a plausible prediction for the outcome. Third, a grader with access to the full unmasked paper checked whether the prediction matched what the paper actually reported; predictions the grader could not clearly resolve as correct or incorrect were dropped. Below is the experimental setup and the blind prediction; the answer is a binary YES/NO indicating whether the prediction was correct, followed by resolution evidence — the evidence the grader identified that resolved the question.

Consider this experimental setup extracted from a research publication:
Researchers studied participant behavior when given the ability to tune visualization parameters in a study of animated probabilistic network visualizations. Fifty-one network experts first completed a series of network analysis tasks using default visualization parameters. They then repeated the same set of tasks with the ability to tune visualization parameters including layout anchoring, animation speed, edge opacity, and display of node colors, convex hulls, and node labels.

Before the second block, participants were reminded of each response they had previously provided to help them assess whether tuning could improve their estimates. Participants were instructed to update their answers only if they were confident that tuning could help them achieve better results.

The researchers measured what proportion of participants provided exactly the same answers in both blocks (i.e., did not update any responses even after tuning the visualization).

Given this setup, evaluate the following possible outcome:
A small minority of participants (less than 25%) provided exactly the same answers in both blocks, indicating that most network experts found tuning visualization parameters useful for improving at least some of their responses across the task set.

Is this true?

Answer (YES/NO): YES